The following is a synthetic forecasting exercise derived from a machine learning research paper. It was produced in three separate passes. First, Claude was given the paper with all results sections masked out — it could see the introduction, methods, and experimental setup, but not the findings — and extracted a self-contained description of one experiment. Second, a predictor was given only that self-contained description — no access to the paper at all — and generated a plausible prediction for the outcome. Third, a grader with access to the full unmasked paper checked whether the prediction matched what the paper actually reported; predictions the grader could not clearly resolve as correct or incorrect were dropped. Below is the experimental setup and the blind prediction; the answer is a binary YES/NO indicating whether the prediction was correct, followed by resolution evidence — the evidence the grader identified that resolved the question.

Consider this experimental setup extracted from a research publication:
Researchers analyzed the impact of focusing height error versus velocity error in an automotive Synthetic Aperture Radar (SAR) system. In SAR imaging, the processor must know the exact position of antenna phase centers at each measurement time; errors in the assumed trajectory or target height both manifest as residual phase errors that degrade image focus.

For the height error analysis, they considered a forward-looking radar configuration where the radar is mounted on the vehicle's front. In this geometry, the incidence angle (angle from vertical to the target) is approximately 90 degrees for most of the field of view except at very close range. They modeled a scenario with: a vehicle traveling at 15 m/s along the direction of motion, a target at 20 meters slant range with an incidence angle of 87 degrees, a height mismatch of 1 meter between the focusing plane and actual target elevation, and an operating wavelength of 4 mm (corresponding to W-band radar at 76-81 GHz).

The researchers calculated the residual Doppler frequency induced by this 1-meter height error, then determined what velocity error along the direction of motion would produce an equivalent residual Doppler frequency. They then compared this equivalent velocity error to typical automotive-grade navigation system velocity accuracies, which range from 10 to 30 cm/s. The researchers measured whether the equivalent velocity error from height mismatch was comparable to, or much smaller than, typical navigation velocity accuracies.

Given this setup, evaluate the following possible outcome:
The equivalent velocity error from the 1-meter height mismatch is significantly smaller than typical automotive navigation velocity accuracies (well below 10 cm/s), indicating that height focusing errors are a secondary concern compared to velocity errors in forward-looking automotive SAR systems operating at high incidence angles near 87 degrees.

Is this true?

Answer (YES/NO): YES